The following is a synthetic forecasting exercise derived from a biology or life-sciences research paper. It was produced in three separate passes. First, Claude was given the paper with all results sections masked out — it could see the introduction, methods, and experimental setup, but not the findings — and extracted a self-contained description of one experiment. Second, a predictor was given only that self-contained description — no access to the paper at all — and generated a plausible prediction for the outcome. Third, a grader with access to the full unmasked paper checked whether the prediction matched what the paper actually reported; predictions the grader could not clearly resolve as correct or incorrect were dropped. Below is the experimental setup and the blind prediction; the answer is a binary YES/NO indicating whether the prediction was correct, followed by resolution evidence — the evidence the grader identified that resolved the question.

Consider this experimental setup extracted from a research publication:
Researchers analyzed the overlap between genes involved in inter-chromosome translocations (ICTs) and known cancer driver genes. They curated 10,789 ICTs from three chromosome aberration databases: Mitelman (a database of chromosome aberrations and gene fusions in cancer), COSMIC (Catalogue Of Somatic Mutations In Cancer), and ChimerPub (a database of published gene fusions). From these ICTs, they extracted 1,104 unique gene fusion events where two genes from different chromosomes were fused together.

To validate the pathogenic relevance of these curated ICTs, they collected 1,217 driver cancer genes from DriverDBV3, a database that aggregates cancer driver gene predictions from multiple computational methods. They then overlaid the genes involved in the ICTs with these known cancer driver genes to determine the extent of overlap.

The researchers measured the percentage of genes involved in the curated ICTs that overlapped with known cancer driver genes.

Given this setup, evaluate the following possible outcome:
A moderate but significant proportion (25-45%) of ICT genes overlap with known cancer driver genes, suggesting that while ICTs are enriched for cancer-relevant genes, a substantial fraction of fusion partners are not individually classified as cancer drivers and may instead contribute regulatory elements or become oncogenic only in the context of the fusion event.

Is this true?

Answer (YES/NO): NO